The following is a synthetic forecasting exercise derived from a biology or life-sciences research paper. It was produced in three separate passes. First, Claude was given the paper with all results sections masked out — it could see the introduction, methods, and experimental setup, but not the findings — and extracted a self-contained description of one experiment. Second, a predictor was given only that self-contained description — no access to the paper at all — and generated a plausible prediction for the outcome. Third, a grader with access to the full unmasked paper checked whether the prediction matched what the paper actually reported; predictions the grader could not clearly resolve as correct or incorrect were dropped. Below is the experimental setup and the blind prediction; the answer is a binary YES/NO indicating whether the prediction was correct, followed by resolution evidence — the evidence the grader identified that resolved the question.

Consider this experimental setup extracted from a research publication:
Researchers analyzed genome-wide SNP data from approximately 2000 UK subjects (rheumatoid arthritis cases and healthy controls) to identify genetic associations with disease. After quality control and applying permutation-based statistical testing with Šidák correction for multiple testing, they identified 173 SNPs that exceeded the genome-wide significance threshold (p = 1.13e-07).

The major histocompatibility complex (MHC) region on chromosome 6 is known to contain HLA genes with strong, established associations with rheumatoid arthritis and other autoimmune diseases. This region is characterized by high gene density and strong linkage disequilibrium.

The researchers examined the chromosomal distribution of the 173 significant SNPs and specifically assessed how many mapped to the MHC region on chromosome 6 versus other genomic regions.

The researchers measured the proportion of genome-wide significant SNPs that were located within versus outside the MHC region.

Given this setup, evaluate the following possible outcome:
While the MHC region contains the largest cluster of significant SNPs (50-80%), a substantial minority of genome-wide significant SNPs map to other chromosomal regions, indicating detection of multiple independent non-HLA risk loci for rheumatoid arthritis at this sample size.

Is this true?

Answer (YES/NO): YES